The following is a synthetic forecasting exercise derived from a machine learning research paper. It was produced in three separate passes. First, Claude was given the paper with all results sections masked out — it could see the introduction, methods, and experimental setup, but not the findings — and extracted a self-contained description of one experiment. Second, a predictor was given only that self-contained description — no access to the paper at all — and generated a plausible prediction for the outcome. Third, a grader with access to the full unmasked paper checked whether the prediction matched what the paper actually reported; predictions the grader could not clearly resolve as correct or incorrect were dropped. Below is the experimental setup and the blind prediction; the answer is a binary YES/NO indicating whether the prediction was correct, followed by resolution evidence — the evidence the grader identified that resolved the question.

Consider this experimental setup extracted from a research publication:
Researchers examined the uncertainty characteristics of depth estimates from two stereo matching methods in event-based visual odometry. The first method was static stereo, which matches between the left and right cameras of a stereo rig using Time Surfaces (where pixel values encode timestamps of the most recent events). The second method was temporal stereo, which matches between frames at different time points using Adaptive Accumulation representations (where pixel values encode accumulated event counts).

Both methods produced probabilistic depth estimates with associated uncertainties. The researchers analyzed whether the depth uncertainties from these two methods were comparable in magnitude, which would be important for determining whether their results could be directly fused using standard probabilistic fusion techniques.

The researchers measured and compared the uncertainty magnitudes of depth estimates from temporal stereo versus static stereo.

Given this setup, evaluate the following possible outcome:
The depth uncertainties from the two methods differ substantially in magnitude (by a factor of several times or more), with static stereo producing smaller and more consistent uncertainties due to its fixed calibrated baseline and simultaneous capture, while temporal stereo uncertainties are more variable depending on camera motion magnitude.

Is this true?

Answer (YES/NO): NO